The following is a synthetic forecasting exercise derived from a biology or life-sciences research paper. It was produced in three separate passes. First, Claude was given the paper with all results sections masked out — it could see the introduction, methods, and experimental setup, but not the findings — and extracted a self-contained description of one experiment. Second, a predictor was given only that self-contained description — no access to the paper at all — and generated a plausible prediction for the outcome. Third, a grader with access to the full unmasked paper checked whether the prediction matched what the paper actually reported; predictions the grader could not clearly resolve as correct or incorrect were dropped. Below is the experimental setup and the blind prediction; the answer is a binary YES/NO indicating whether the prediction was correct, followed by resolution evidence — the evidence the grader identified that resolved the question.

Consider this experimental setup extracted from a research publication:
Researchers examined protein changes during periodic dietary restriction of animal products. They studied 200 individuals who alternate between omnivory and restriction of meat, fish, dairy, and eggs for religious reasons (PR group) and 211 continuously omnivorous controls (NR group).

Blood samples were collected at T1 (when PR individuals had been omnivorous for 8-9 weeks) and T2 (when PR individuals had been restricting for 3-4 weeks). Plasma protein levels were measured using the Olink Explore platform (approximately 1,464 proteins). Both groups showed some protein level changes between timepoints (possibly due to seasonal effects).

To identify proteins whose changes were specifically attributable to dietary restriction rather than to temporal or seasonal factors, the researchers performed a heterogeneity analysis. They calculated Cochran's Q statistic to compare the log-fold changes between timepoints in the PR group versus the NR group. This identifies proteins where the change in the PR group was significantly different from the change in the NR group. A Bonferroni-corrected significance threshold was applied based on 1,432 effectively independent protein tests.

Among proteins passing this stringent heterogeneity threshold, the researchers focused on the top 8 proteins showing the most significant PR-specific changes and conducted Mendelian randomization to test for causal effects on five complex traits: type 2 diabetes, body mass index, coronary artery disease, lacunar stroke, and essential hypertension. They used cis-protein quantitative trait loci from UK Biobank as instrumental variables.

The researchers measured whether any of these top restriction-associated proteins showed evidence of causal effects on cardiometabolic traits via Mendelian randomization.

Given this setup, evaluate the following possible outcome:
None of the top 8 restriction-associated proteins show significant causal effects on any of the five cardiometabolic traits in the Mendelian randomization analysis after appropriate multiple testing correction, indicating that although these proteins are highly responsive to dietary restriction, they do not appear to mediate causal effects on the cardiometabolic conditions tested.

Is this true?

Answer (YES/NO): NO